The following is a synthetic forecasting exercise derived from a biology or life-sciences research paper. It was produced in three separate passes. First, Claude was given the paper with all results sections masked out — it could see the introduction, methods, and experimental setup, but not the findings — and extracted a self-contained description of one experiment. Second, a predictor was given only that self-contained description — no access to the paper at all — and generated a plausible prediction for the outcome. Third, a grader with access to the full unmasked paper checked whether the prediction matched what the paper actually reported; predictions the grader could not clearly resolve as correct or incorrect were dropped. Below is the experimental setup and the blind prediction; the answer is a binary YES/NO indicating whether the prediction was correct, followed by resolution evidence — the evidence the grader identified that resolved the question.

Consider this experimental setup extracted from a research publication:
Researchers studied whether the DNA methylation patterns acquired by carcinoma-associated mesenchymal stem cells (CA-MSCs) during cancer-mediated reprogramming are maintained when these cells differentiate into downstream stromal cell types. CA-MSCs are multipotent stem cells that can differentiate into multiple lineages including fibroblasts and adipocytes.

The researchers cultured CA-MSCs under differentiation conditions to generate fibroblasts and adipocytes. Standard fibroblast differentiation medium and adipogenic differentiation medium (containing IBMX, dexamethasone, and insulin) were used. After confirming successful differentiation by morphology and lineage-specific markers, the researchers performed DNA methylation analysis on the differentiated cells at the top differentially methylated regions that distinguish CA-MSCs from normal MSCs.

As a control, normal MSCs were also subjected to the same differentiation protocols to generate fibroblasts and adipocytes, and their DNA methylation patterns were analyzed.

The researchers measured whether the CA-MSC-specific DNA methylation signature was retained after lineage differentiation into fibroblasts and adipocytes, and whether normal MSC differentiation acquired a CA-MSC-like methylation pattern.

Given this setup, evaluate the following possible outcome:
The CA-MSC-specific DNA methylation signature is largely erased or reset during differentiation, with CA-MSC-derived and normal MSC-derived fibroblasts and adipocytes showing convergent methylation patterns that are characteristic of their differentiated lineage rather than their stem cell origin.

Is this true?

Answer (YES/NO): NO